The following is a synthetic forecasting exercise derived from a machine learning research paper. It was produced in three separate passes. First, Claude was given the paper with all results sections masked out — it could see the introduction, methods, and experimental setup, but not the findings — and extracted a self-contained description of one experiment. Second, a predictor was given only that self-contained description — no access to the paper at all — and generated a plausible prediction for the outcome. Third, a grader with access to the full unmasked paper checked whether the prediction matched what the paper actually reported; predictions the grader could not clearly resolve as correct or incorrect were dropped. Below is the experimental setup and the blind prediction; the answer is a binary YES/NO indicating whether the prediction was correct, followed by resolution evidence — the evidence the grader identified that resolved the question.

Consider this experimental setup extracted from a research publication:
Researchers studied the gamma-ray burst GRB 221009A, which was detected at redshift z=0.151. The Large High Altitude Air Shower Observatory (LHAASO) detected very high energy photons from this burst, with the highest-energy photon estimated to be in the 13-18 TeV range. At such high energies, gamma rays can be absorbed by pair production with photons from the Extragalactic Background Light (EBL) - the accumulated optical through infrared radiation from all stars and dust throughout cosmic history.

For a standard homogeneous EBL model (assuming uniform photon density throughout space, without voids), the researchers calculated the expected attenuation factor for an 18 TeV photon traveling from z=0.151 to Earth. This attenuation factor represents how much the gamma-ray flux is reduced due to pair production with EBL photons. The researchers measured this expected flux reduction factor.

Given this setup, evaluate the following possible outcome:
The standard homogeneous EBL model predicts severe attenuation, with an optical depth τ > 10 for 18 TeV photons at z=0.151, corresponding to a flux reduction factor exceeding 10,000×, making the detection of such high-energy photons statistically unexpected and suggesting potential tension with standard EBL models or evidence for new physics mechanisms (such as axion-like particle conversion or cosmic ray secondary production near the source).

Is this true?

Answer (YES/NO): NO